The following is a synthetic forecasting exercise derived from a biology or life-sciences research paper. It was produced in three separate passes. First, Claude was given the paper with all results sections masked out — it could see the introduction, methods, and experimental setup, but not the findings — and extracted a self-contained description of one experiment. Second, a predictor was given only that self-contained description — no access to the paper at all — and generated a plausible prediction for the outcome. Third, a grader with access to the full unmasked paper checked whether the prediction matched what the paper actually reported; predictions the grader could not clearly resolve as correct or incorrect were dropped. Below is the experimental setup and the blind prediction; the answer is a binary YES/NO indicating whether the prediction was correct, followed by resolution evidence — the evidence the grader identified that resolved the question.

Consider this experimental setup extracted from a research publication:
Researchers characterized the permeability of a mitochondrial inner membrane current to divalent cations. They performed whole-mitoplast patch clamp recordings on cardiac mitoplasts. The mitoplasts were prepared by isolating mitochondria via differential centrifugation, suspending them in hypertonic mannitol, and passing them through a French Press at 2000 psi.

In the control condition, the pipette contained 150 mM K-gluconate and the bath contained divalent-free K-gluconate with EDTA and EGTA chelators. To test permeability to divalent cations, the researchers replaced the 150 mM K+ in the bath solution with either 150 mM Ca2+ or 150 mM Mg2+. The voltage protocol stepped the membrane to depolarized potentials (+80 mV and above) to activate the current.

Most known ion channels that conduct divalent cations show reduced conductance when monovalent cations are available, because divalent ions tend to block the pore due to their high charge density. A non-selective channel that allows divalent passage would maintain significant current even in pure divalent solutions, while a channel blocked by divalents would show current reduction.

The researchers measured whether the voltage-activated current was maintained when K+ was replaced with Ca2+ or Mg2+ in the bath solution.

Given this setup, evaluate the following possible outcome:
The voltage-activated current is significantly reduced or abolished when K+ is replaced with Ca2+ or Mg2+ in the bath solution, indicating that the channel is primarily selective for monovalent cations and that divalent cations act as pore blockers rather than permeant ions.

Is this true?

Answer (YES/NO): NO